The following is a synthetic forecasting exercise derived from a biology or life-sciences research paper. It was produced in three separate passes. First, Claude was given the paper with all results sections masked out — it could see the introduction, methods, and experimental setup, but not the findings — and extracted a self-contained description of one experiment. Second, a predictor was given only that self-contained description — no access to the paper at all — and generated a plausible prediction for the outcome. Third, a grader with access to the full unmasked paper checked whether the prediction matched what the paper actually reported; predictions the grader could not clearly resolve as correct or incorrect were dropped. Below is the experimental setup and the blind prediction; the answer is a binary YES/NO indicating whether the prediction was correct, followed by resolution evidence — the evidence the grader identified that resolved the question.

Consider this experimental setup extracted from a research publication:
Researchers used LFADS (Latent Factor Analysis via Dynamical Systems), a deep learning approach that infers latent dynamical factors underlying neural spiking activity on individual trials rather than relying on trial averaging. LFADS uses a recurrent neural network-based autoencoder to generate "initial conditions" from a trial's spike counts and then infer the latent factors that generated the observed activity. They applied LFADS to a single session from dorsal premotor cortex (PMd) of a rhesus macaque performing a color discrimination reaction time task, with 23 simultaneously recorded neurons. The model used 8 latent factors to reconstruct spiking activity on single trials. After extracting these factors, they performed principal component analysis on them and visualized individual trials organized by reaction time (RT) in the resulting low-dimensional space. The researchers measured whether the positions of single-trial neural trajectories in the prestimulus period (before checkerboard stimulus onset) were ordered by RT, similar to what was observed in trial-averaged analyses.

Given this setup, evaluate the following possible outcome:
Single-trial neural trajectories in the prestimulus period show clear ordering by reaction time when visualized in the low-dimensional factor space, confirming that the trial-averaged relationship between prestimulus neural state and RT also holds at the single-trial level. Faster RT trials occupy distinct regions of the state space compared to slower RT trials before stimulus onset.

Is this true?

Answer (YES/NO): YES